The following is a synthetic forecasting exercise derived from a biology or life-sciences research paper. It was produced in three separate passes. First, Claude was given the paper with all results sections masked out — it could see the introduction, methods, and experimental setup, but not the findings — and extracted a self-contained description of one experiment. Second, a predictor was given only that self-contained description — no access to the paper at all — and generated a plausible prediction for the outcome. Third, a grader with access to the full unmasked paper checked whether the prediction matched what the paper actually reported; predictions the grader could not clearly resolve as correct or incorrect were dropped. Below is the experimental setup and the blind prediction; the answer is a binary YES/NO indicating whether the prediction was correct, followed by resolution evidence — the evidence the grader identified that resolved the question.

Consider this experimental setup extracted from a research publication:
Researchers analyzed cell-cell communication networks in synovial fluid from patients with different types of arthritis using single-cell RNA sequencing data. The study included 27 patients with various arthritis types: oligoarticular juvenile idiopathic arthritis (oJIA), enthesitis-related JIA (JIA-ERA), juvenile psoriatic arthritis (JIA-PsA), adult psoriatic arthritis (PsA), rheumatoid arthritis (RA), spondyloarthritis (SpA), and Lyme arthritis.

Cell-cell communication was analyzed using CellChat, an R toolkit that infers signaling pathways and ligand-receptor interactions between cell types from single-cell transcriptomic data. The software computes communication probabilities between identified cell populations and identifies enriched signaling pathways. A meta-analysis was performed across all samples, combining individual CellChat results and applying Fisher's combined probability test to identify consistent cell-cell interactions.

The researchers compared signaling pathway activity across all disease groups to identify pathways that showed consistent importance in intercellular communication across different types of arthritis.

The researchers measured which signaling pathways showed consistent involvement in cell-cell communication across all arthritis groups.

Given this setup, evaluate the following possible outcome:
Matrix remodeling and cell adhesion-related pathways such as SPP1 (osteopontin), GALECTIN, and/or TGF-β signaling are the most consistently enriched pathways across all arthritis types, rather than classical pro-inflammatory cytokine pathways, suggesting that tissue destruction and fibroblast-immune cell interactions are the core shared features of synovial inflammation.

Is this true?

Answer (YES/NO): NO